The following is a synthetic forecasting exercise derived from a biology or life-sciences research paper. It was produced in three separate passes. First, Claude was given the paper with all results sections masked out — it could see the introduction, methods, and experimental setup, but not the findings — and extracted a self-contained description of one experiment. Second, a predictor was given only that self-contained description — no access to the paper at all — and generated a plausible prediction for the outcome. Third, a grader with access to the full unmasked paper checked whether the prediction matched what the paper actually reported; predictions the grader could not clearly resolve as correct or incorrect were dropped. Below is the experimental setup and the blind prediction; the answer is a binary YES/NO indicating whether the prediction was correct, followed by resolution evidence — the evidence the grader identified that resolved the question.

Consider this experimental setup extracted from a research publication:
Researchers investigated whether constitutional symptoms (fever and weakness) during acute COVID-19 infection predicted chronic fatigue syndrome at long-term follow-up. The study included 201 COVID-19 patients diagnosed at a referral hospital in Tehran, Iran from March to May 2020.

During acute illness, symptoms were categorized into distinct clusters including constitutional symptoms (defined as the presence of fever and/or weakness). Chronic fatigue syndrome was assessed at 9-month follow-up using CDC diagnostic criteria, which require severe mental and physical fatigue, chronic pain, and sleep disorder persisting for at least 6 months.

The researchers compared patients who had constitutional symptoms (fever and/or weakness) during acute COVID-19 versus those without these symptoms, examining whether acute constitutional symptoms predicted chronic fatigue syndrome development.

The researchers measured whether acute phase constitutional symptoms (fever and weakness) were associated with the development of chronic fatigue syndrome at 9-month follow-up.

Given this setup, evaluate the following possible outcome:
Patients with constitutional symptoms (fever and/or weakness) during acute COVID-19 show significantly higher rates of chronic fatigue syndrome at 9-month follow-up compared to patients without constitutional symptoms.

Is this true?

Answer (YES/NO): NO